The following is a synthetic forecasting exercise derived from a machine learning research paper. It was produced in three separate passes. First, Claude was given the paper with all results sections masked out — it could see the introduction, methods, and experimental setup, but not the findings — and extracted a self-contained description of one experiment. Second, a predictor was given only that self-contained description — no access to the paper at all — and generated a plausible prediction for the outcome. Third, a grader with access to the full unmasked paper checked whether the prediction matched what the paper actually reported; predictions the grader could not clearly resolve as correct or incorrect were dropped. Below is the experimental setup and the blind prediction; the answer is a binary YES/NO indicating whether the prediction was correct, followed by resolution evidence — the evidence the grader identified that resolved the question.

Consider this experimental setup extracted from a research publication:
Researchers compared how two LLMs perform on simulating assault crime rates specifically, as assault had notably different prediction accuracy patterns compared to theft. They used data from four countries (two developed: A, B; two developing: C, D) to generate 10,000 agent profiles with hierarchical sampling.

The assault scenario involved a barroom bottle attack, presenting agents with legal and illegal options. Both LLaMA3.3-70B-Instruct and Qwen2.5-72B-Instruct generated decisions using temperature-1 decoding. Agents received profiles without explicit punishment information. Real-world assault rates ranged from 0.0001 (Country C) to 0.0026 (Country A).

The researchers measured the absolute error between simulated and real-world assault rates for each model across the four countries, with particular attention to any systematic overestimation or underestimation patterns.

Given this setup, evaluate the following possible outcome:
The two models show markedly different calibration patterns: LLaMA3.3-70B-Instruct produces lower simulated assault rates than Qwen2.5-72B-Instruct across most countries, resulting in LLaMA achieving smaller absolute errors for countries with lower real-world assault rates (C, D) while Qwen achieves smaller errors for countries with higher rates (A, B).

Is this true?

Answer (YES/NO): NO